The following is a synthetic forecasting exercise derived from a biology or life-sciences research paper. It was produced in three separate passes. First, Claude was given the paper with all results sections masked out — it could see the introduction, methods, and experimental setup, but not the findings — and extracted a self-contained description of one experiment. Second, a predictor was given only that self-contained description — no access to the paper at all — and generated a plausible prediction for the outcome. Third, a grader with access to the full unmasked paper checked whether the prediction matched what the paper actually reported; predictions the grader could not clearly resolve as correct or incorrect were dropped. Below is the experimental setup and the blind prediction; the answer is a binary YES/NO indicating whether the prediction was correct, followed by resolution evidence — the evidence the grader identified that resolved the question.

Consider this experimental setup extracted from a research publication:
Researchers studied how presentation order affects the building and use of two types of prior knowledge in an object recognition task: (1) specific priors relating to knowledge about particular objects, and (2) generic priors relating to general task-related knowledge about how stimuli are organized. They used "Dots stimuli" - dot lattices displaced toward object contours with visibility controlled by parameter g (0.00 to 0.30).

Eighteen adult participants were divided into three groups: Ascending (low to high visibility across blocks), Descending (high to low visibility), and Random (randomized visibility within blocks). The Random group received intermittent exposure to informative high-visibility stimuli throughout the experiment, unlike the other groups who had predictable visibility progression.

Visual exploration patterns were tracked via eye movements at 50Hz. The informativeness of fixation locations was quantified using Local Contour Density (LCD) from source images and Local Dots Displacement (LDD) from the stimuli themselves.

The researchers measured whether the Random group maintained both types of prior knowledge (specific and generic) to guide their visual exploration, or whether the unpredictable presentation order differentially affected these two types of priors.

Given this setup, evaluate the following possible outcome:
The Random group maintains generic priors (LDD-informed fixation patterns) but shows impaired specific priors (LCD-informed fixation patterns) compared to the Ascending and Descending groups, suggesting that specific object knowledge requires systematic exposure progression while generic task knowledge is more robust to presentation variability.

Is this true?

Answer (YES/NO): NO